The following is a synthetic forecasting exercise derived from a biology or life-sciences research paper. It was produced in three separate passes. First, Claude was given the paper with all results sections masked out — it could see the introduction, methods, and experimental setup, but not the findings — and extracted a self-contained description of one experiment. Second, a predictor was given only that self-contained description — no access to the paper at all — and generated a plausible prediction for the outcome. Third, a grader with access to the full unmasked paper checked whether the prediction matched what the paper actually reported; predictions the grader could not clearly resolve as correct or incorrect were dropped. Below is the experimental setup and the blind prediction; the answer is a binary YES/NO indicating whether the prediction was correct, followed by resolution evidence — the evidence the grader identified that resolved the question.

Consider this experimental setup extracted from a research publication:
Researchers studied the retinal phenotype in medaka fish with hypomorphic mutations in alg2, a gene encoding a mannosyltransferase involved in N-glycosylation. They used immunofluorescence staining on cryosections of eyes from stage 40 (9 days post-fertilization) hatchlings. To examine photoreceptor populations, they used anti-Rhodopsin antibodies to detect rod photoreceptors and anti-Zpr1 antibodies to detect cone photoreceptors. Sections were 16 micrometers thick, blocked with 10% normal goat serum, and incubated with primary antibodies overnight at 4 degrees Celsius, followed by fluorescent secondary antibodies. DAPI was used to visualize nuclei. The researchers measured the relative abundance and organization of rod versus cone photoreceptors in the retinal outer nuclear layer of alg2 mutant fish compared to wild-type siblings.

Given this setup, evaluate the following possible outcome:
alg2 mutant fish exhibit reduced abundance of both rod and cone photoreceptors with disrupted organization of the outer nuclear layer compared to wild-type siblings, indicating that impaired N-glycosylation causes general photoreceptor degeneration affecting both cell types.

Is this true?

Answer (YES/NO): NO